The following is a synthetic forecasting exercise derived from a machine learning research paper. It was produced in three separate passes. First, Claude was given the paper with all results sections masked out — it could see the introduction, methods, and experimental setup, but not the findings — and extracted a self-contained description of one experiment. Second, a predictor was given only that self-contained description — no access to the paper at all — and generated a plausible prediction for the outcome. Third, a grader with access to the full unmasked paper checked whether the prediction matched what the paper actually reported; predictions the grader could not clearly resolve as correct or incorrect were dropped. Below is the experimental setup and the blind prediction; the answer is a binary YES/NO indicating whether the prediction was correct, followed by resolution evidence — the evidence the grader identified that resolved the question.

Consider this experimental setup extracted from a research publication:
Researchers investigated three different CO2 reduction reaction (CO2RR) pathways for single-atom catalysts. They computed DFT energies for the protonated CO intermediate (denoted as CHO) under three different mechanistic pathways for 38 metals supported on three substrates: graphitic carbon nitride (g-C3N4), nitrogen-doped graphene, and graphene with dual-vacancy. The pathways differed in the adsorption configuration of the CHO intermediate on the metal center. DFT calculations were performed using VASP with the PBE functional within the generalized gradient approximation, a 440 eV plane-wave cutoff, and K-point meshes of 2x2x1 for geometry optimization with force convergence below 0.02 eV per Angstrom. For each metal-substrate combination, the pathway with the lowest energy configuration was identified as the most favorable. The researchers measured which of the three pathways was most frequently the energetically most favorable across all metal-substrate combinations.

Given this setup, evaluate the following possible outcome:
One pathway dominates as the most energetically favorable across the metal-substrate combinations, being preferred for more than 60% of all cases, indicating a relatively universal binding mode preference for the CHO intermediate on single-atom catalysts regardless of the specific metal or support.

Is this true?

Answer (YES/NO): YES